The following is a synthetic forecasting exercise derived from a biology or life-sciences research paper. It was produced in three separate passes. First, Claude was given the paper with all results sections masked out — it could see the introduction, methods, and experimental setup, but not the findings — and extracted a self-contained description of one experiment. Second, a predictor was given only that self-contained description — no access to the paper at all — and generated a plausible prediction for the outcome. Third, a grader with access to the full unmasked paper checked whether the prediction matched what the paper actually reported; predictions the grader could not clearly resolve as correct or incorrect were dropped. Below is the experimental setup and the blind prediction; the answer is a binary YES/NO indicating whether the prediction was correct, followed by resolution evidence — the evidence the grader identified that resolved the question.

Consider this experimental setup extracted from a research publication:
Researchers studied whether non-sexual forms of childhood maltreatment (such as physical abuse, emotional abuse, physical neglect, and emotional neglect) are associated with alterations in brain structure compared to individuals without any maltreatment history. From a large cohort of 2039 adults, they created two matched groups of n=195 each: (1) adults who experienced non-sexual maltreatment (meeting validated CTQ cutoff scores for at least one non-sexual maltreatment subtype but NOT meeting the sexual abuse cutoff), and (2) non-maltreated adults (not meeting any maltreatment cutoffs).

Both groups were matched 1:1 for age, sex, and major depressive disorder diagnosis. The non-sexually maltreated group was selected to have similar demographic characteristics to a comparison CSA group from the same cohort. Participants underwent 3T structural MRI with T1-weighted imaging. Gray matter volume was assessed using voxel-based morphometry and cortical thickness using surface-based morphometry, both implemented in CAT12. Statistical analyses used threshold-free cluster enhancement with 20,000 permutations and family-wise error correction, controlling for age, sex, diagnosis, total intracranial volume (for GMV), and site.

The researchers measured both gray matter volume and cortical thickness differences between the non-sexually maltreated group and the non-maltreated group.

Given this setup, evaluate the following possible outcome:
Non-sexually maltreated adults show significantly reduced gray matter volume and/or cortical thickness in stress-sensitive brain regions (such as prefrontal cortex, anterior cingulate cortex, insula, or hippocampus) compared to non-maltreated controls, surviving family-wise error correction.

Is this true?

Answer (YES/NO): NO